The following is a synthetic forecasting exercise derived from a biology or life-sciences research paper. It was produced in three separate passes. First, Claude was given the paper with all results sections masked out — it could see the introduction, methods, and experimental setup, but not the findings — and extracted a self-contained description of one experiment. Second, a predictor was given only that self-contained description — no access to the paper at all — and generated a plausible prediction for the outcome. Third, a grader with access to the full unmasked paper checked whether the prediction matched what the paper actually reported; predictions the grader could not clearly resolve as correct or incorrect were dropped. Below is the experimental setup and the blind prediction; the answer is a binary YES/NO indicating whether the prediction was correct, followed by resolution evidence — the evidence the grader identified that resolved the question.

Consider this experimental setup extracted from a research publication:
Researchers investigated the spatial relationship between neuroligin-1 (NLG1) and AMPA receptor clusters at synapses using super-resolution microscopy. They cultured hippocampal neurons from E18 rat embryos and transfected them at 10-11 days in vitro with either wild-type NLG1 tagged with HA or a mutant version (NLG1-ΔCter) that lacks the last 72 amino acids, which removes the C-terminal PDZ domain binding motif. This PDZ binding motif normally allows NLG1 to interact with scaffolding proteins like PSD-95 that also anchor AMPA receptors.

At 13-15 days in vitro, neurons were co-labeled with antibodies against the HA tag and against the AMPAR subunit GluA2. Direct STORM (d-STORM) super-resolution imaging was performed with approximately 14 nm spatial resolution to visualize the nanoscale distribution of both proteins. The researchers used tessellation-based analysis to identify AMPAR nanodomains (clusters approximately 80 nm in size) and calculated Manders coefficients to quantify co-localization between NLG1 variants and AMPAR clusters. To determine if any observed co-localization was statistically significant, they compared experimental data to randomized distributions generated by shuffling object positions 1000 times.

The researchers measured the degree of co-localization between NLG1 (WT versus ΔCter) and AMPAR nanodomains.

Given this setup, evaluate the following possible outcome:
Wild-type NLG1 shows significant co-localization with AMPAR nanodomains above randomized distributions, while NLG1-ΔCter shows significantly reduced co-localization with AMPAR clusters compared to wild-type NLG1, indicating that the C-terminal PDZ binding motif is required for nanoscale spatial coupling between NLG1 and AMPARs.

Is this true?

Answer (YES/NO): YES